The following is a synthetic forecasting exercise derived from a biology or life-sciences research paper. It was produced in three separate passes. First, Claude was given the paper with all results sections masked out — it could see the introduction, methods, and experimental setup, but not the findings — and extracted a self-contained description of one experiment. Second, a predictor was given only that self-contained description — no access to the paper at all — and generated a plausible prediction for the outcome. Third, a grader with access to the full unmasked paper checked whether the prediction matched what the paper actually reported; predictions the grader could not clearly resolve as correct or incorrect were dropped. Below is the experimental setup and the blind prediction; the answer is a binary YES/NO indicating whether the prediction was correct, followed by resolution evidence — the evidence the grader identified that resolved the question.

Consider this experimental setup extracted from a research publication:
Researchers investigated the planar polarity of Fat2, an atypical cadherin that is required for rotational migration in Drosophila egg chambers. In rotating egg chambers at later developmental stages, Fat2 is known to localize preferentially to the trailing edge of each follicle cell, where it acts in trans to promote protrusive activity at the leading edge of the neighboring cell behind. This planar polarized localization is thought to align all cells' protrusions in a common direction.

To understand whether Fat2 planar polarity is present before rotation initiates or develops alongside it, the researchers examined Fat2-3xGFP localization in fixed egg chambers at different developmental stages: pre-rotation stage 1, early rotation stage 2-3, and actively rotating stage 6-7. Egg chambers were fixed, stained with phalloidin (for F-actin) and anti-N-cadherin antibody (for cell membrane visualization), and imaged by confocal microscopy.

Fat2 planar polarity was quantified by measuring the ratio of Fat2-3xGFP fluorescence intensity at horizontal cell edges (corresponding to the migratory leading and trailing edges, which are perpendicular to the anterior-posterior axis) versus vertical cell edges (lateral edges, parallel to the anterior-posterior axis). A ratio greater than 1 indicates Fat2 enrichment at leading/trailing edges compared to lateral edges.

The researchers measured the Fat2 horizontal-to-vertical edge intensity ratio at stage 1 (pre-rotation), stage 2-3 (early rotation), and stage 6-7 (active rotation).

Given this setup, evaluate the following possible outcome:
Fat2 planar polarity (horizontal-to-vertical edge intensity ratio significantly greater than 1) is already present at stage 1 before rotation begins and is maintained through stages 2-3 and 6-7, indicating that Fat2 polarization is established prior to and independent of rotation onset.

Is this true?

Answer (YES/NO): NO